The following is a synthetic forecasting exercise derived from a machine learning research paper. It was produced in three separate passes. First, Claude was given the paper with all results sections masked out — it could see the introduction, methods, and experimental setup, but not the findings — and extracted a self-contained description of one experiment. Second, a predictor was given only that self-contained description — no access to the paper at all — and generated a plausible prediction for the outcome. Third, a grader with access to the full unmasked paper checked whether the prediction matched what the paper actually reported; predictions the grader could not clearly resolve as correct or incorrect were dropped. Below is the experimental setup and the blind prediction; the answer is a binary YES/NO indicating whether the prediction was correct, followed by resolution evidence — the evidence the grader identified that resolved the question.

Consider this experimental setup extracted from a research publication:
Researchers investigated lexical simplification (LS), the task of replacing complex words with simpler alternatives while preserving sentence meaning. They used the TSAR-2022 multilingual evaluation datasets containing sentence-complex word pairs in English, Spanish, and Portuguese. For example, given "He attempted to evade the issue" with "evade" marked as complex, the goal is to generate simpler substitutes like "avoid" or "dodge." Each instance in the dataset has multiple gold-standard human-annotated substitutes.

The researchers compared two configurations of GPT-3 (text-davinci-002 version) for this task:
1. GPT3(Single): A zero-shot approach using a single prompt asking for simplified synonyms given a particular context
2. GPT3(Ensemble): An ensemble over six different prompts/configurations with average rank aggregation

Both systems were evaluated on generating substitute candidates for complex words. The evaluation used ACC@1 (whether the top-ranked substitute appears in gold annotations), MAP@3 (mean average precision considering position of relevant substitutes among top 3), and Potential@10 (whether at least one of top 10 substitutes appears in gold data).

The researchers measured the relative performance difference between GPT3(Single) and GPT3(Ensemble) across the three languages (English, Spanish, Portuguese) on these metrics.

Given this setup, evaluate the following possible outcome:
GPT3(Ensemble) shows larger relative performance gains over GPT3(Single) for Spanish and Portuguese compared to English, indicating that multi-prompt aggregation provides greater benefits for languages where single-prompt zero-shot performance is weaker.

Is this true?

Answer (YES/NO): YES